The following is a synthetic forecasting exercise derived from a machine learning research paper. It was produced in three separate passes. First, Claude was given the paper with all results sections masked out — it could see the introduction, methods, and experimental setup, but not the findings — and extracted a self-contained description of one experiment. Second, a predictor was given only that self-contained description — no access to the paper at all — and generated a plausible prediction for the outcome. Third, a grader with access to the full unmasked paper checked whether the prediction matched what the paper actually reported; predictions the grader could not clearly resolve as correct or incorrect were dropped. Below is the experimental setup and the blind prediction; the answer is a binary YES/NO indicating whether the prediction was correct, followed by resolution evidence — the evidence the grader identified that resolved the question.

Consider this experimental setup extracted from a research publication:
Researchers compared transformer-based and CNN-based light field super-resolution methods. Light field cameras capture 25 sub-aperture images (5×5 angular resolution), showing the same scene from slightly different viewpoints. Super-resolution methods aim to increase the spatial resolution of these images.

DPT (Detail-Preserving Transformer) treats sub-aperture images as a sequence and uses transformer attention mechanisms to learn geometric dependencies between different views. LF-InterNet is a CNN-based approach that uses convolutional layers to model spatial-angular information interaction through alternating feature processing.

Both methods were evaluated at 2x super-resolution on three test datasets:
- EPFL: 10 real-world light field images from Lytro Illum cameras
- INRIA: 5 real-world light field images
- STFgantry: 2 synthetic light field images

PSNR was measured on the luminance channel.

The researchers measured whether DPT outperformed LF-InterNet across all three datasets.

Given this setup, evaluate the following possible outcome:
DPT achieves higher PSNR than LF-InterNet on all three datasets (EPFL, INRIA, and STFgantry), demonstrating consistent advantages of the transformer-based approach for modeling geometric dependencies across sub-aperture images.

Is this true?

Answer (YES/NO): YES